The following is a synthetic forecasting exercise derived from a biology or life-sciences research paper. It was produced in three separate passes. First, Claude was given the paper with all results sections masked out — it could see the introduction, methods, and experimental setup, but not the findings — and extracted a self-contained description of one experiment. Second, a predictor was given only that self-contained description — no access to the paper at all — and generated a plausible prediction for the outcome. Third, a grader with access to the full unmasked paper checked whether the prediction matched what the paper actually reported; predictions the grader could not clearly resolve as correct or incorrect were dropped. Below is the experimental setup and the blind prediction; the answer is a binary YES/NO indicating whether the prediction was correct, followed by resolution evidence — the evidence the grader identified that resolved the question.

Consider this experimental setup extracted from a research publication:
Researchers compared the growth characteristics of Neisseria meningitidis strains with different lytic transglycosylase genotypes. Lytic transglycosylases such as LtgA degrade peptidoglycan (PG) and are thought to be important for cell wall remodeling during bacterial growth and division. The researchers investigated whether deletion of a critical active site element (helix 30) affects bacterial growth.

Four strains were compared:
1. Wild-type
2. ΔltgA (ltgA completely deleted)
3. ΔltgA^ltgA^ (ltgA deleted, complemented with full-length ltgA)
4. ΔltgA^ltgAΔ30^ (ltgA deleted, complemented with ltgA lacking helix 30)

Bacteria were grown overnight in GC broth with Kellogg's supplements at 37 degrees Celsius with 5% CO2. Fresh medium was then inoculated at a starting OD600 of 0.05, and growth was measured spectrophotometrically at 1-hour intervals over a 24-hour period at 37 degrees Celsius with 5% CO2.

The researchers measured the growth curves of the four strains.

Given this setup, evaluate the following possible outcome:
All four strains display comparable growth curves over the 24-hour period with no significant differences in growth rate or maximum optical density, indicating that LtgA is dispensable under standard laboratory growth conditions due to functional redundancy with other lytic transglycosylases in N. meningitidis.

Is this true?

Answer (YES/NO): NO